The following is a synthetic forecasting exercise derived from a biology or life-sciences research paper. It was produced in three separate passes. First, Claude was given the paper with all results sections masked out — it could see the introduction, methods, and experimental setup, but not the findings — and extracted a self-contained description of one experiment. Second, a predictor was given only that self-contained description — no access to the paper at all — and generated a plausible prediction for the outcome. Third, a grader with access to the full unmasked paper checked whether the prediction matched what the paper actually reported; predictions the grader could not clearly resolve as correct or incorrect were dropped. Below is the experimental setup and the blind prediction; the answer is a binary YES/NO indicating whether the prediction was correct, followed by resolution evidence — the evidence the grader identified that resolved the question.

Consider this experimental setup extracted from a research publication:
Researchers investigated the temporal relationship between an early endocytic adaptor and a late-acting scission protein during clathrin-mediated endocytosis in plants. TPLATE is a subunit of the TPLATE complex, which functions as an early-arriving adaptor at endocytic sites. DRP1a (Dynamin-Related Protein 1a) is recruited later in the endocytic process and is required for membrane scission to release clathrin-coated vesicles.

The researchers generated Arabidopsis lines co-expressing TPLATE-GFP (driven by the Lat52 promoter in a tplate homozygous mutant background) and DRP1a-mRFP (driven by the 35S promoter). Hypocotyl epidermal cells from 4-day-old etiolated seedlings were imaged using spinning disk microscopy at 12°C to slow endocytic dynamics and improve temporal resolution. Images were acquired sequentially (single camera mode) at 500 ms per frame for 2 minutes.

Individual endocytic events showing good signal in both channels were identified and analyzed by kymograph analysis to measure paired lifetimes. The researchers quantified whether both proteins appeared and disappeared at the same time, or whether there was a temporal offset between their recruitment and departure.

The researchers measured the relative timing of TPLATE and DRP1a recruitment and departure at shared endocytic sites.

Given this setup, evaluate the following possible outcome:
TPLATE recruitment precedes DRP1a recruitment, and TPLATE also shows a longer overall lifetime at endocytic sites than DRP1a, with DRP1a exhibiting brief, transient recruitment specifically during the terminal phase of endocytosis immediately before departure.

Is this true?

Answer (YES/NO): NO